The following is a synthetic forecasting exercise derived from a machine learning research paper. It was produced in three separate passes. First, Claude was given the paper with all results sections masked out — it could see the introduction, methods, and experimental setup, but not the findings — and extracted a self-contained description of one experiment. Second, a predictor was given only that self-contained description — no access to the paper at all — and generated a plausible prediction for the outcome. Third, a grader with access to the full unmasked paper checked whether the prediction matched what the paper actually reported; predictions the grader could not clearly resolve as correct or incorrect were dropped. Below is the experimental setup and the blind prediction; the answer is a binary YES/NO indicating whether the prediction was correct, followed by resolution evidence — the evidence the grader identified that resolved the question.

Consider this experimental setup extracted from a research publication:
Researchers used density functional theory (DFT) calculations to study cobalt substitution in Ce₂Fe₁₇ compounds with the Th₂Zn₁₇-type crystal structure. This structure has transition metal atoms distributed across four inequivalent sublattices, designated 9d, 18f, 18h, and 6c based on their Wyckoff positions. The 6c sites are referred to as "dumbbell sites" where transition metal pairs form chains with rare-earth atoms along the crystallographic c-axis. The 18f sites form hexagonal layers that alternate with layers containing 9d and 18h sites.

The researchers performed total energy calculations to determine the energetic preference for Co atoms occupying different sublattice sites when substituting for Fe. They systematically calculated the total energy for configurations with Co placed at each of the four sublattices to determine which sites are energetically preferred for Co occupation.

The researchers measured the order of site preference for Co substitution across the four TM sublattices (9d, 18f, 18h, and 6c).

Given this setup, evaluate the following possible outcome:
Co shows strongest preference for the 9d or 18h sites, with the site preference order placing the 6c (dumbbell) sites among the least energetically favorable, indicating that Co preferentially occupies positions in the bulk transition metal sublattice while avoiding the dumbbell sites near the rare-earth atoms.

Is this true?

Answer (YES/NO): YES